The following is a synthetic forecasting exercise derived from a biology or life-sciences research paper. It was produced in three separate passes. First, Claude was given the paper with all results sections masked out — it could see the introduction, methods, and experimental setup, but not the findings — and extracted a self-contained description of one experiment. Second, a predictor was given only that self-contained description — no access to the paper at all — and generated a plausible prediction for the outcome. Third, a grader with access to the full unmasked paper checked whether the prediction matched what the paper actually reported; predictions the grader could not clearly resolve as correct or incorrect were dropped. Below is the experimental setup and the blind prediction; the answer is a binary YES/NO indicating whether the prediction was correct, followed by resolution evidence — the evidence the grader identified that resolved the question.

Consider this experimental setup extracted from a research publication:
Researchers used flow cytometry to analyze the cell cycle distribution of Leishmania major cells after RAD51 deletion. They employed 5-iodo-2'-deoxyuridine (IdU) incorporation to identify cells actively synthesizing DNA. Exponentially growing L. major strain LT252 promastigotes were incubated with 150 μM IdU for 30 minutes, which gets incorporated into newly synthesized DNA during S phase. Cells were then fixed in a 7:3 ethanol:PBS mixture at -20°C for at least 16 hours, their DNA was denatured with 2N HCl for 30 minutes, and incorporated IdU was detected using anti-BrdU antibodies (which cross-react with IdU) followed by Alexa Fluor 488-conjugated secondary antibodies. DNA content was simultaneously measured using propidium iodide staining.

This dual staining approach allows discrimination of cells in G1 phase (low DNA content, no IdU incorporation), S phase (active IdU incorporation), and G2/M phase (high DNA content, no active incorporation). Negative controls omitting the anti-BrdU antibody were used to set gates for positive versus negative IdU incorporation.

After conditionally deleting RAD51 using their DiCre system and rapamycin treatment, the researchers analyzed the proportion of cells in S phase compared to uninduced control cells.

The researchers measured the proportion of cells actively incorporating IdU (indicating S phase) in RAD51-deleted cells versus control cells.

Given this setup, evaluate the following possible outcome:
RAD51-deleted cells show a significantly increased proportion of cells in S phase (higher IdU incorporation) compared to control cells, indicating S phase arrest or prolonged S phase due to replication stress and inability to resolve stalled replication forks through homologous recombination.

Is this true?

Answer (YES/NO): NO